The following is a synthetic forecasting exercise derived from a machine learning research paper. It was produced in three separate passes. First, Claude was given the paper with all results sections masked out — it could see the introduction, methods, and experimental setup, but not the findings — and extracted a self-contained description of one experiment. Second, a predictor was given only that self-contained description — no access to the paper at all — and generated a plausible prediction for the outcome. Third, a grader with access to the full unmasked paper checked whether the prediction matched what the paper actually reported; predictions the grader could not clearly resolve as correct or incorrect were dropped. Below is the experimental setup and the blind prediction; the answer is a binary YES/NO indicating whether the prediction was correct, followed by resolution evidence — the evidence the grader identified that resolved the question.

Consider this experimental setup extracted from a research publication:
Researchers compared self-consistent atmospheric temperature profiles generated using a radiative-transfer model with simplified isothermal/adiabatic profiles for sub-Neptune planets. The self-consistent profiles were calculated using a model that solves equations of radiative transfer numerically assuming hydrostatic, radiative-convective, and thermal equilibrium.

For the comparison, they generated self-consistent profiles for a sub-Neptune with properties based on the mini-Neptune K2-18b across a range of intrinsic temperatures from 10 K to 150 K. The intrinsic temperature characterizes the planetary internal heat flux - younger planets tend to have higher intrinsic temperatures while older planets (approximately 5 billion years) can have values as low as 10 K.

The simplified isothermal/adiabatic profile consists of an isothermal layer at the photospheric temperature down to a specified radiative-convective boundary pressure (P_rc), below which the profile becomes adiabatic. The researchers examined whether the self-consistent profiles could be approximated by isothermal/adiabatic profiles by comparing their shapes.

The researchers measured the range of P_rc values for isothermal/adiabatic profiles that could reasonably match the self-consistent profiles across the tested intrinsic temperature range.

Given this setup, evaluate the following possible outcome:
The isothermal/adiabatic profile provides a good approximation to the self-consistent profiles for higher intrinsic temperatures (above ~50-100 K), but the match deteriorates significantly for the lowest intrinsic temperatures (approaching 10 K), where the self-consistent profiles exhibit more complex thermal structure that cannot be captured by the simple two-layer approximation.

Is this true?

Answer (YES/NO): NO